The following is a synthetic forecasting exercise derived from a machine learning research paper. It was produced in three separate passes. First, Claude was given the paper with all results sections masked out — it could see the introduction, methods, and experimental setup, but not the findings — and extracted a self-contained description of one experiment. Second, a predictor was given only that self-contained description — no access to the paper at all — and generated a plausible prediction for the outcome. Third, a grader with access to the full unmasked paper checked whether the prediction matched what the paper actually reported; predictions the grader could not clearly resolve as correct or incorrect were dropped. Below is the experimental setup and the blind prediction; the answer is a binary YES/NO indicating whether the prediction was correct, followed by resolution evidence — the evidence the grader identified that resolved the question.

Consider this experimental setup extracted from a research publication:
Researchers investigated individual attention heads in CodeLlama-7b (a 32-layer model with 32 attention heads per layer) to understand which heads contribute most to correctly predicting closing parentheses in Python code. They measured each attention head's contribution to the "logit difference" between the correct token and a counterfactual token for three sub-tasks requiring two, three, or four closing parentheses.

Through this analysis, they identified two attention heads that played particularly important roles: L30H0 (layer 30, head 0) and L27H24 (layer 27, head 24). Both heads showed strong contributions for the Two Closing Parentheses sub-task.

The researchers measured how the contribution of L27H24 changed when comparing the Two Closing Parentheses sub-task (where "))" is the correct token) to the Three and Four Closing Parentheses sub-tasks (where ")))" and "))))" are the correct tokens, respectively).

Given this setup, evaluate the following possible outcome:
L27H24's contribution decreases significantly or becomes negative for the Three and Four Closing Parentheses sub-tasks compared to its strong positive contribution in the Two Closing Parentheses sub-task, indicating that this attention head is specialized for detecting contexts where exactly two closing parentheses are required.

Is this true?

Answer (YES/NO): YES